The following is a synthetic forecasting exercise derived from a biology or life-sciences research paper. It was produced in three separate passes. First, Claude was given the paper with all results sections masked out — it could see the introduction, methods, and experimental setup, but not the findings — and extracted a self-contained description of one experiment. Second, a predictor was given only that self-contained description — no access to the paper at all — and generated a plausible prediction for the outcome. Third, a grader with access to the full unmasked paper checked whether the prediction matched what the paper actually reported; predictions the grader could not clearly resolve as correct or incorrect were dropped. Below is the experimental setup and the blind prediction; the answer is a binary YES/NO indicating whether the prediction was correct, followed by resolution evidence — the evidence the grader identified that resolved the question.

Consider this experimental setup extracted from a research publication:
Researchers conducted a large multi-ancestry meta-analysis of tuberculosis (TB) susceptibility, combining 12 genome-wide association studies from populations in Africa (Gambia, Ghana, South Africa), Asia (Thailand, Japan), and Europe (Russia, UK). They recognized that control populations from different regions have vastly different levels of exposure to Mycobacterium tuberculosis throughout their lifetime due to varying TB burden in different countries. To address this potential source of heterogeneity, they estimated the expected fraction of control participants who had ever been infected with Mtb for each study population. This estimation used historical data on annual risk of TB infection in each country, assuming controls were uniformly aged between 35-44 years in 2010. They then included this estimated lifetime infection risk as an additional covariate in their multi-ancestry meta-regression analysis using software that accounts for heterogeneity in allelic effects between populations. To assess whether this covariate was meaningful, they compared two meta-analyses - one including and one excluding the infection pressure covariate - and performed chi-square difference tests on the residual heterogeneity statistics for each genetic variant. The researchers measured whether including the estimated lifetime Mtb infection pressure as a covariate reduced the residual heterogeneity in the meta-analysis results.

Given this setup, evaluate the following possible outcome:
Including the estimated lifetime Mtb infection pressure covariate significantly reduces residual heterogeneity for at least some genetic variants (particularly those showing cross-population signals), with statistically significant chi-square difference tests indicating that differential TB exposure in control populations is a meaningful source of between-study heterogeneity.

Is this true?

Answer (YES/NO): NO